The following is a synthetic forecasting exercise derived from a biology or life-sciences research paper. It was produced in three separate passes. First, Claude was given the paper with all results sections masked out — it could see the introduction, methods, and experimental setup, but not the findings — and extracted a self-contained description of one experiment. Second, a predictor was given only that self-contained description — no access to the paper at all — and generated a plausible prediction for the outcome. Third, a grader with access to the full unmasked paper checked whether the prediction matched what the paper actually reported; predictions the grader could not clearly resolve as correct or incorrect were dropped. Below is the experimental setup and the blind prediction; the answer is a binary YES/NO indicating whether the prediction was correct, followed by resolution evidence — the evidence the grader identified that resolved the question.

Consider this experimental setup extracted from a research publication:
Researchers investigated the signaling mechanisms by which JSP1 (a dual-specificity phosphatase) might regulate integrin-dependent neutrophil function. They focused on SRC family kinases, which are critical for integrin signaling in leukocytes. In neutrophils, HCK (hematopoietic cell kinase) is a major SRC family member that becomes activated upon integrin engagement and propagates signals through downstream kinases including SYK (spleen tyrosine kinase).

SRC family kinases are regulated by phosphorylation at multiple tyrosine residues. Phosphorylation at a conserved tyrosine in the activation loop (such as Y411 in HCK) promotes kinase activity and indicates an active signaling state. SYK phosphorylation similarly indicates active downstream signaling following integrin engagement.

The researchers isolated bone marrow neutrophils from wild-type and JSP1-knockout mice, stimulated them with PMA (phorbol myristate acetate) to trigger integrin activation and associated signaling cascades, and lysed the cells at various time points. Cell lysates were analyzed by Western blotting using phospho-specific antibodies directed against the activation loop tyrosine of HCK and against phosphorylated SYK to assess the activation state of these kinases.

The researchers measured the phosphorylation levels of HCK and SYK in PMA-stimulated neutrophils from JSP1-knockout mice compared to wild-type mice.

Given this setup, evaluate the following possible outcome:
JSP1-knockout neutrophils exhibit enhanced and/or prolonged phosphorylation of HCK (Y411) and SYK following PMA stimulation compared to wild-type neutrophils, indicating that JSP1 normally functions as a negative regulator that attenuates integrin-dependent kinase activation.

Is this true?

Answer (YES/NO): NO